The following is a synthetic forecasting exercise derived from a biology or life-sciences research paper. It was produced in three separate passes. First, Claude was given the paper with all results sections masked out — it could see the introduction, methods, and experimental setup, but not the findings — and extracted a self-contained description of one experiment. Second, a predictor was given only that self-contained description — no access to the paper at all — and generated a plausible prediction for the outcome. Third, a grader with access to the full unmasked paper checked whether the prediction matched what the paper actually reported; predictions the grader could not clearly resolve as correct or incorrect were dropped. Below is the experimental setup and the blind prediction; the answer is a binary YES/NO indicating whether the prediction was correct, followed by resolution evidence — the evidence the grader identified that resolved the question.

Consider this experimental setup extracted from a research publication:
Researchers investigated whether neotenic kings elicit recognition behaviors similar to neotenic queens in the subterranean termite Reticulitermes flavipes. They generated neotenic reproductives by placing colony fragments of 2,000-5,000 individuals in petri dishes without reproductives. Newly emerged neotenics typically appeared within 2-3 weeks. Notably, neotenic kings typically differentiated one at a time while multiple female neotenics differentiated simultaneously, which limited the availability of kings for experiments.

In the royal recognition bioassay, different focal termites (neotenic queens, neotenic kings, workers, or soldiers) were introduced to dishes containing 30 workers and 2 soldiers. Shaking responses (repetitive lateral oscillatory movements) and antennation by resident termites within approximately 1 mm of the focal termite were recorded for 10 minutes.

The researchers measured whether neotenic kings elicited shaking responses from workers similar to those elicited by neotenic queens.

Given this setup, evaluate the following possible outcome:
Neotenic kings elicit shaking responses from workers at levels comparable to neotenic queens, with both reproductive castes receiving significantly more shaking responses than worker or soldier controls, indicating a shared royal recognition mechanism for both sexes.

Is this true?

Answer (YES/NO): YES